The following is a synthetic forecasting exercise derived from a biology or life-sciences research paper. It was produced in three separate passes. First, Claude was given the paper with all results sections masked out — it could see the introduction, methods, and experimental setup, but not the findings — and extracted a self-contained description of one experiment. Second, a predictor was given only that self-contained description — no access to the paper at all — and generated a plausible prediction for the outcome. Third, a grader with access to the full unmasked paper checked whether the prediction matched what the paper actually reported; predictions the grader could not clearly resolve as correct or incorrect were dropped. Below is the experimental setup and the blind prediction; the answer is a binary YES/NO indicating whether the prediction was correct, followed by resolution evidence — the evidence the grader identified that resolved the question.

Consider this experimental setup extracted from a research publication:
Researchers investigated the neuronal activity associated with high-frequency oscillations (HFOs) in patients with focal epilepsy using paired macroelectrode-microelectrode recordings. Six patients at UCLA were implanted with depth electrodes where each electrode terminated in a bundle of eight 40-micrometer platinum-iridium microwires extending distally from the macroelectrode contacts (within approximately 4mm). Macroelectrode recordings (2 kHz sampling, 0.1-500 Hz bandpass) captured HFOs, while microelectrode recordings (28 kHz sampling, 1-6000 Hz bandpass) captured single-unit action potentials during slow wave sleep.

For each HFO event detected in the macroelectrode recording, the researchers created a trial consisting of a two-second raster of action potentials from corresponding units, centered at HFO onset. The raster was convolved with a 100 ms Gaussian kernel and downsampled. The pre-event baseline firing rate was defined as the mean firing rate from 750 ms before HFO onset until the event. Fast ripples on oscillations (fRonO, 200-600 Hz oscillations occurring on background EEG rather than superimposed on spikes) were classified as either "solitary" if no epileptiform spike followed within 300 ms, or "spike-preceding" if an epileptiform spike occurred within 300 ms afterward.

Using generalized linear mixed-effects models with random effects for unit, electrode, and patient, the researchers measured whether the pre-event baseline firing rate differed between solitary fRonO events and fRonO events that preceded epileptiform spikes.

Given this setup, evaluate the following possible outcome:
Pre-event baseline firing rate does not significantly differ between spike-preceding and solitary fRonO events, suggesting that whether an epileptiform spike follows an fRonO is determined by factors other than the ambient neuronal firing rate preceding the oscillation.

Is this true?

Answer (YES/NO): YES